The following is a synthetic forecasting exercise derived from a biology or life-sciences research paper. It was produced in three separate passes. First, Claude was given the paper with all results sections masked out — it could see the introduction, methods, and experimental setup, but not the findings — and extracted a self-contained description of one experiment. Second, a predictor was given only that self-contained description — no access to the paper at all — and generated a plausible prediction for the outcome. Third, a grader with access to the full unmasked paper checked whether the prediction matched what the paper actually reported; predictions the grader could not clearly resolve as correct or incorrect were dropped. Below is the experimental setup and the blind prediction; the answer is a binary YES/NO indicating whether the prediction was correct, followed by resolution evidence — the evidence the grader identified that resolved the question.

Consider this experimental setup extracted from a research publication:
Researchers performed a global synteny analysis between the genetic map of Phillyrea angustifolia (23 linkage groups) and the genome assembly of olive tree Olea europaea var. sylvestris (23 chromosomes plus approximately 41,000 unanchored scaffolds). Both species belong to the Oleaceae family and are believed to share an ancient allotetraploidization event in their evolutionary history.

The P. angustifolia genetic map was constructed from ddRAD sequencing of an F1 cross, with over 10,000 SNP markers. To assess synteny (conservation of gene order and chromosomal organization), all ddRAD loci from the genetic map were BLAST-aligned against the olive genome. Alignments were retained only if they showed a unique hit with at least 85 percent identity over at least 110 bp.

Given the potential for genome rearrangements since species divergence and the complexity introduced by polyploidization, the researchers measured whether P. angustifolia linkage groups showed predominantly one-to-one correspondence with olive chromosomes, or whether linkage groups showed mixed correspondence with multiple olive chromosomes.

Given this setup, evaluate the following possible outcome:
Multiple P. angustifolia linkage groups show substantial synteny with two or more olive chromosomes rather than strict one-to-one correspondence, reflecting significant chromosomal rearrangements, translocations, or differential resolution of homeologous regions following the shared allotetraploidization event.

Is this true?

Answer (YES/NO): NO